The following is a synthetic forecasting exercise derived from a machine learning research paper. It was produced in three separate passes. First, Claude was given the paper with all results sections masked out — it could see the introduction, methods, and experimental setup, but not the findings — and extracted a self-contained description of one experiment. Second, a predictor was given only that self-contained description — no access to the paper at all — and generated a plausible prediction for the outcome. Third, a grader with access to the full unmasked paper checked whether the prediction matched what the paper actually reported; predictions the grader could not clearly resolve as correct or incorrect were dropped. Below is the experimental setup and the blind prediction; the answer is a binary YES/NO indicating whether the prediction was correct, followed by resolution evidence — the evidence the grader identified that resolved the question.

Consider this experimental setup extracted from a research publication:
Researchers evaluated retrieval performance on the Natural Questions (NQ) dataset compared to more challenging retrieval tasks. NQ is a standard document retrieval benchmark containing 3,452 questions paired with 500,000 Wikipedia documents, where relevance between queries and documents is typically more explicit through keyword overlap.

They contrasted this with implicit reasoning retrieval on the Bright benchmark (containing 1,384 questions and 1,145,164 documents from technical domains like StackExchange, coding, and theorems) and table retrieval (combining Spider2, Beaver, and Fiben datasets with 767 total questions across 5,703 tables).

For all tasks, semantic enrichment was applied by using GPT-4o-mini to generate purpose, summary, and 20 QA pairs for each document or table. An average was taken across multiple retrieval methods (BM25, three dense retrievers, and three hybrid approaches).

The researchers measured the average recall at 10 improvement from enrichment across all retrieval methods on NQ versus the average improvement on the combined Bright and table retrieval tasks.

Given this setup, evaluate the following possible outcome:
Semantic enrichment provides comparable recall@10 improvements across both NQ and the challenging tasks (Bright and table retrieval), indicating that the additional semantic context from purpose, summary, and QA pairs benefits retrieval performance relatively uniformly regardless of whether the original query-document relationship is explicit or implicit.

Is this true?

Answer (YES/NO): NO